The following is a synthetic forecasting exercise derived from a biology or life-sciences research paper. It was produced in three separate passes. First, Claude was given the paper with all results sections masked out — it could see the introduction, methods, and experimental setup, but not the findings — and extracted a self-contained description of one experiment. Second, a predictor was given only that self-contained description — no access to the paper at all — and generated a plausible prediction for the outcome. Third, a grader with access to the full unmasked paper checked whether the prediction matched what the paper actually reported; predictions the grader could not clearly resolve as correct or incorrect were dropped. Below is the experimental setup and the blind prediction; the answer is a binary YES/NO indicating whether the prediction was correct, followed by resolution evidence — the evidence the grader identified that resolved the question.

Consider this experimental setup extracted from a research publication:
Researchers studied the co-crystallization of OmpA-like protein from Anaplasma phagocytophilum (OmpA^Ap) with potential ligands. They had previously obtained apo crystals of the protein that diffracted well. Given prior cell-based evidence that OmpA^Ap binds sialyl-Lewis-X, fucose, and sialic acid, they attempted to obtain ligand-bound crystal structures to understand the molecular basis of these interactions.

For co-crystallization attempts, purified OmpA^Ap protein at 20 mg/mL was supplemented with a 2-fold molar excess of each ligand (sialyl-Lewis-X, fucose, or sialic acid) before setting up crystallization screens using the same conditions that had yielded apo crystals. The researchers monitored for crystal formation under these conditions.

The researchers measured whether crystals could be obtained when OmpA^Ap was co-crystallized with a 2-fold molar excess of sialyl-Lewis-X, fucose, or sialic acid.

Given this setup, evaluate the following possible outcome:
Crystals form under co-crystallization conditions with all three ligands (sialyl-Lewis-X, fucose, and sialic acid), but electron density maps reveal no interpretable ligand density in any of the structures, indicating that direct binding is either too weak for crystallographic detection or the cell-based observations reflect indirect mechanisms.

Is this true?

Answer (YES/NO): NO